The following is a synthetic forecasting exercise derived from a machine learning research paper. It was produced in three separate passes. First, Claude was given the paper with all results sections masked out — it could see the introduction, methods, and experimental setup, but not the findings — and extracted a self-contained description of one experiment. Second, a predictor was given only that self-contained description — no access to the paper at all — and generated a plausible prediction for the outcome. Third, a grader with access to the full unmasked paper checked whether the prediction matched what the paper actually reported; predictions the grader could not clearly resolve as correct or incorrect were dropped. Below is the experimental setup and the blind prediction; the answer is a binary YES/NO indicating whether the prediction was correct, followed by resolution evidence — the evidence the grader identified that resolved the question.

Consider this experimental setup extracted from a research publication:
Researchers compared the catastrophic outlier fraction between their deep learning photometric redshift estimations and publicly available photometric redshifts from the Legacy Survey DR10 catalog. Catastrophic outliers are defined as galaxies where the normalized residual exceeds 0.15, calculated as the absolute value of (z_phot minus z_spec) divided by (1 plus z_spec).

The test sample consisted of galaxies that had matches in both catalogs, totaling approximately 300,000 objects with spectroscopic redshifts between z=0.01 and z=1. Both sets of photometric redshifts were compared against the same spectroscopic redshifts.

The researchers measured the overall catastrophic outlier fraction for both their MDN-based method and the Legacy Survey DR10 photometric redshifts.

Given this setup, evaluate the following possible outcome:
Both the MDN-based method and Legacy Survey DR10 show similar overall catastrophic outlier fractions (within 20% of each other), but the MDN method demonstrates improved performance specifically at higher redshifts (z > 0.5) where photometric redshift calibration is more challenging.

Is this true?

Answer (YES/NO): NO